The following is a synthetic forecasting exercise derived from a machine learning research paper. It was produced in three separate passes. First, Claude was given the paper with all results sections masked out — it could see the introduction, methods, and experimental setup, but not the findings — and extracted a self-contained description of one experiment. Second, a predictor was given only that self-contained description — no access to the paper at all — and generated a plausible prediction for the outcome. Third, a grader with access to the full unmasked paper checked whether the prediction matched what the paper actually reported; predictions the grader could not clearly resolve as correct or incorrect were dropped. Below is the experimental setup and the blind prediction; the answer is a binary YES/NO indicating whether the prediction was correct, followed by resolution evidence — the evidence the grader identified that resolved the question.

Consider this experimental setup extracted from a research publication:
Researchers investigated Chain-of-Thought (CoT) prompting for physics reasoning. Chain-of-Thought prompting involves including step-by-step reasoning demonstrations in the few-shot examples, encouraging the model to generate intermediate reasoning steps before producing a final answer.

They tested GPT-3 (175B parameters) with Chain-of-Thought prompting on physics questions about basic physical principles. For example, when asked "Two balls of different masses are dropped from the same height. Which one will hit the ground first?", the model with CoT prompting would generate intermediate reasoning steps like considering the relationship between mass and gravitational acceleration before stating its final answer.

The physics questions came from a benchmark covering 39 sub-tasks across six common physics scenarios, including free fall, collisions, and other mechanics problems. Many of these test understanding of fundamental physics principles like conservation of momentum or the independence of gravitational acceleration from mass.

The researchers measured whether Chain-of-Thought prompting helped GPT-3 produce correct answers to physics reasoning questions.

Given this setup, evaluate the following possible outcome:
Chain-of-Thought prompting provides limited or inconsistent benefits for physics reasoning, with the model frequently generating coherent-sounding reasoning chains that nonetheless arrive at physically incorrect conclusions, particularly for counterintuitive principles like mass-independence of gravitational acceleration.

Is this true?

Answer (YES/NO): NO